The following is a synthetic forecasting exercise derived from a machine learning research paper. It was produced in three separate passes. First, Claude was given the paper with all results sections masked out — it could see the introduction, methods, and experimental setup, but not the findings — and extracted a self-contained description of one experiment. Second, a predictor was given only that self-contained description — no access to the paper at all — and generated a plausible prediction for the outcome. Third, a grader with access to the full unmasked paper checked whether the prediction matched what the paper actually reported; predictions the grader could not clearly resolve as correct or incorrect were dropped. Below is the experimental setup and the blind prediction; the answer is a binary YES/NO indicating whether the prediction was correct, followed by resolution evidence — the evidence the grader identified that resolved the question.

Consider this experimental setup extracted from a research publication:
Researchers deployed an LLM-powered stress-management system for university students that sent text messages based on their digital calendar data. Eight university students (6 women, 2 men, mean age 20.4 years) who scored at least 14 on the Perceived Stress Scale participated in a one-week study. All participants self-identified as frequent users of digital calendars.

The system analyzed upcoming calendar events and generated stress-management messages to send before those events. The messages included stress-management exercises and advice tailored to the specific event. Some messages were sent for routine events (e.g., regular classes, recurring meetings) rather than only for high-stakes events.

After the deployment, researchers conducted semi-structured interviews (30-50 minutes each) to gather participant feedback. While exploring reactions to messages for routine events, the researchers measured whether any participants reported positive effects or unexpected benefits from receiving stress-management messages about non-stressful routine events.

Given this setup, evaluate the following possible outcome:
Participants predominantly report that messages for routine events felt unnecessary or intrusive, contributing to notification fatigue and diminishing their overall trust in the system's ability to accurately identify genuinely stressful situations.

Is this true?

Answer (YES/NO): NO